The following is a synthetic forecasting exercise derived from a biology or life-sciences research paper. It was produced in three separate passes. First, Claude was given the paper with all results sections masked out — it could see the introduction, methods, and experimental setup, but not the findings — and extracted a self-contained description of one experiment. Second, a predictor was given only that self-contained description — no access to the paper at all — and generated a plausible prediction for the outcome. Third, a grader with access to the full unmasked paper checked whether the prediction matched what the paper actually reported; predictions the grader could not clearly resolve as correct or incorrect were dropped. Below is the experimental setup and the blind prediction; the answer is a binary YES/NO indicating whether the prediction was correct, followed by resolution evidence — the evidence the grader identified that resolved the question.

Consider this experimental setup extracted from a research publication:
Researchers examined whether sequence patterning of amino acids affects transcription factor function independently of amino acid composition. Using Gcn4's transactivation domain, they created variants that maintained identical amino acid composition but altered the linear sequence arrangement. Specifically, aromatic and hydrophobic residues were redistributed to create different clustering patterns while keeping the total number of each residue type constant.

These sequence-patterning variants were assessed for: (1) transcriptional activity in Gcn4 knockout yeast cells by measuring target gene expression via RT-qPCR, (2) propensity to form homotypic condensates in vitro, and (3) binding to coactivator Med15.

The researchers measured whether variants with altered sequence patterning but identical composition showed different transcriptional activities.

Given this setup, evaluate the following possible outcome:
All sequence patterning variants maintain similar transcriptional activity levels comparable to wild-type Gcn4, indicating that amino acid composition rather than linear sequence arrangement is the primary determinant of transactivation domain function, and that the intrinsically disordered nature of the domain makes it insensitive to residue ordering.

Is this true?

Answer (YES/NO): NO